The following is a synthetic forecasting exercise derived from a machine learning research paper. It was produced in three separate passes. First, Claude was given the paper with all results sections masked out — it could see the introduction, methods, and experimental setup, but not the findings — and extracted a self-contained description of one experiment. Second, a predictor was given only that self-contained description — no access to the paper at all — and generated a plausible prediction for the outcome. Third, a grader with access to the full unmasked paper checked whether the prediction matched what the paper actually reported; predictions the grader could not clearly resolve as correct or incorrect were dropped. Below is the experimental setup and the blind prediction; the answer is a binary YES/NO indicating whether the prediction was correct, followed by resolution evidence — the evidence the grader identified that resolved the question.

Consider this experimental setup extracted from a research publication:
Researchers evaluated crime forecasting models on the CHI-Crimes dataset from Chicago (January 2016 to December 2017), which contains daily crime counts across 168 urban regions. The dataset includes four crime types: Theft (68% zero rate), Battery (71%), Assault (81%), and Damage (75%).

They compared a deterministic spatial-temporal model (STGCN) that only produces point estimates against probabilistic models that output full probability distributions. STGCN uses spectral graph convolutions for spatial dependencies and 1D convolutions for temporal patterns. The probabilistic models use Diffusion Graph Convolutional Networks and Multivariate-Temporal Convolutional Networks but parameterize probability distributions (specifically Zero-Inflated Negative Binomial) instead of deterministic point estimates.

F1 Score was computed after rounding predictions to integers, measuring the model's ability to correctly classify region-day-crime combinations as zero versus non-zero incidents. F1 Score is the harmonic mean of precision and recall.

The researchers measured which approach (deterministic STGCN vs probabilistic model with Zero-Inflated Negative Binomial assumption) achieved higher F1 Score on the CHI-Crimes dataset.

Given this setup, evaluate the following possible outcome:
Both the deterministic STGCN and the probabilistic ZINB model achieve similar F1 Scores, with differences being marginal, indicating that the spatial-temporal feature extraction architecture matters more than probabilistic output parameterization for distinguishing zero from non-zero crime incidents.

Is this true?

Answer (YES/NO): NO